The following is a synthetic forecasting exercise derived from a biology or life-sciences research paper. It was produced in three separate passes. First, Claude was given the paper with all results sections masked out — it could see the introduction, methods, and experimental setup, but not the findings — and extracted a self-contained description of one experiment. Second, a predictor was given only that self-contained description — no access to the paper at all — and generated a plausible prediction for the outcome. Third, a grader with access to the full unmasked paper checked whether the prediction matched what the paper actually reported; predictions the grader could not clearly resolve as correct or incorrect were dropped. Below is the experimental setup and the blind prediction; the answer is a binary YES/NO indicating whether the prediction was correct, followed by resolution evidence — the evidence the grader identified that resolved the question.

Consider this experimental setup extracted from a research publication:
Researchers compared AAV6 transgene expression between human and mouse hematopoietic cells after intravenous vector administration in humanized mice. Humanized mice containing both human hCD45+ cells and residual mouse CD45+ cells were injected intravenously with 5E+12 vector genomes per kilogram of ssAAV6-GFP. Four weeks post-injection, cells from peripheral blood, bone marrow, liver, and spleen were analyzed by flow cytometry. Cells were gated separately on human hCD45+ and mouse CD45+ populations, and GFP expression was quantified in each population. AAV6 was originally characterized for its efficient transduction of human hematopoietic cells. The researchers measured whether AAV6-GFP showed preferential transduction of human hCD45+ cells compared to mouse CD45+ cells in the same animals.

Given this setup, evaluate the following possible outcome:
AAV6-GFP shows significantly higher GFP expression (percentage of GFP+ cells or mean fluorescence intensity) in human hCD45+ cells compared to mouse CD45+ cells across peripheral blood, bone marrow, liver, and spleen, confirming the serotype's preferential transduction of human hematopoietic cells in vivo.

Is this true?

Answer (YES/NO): YES